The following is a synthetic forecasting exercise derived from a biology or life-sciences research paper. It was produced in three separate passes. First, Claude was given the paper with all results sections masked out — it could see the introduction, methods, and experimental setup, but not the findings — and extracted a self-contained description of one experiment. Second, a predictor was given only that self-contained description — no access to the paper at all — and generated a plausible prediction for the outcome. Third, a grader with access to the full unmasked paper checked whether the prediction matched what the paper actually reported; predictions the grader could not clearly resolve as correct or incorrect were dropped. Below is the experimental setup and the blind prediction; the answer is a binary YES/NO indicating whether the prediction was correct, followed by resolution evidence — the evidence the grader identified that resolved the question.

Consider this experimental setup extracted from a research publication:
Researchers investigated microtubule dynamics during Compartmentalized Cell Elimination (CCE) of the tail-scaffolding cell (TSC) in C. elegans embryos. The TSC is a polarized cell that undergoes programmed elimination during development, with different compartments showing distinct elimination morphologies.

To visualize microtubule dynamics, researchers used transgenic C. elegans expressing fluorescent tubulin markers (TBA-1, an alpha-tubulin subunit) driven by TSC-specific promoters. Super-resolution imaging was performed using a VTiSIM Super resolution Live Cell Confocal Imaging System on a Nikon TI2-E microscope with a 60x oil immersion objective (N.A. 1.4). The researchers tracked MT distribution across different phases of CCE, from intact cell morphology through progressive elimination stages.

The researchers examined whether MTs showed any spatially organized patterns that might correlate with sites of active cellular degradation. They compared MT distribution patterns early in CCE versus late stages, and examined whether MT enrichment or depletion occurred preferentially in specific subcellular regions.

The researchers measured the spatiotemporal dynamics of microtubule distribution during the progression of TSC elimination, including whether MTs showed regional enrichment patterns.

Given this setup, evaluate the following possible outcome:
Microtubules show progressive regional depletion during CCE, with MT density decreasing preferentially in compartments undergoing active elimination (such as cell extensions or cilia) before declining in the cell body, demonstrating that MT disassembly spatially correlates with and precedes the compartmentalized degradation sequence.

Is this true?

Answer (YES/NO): NO